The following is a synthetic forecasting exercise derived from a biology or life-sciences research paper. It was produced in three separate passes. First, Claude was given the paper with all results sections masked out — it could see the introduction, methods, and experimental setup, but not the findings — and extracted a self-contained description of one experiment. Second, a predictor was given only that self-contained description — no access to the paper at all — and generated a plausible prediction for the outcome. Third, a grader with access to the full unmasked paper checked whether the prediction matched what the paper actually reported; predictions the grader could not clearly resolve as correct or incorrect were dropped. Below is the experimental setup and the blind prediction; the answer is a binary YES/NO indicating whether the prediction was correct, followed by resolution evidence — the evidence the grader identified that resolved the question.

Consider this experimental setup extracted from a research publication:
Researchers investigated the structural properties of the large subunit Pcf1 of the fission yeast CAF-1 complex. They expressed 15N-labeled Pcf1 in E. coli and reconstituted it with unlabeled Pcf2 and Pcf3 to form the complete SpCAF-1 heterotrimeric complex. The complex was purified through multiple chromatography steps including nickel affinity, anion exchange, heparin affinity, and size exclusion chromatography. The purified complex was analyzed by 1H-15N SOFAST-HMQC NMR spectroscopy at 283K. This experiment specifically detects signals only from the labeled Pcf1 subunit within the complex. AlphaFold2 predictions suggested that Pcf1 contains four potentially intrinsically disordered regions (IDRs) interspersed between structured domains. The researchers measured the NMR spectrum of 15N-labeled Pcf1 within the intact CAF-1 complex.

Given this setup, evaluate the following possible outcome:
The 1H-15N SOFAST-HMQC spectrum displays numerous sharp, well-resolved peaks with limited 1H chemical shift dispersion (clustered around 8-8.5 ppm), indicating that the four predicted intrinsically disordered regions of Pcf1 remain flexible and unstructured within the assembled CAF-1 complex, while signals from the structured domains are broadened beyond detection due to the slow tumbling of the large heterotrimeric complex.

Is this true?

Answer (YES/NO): YES